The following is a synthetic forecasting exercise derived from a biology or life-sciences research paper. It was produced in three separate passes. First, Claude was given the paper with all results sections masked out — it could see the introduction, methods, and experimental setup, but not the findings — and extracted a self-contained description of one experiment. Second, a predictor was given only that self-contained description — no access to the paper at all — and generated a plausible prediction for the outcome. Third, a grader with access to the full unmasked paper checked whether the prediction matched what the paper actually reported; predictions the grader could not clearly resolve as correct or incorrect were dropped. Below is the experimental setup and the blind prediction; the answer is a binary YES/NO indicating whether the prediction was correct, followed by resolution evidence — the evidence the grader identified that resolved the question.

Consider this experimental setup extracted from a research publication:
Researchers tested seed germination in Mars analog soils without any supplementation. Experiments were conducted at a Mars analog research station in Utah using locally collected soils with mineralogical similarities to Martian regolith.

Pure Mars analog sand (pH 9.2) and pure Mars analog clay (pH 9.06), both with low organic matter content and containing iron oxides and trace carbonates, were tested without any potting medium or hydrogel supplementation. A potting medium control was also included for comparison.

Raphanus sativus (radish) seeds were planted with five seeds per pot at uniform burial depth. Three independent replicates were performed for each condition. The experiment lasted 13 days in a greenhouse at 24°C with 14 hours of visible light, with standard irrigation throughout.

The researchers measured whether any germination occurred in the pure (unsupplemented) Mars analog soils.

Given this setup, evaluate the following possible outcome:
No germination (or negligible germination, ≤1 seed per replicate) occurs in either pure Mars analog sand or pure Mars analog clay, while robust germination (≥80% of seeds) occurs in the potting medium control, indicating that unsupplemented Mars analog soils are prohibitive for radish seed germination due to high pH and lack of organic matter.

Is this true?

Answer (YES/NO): YES